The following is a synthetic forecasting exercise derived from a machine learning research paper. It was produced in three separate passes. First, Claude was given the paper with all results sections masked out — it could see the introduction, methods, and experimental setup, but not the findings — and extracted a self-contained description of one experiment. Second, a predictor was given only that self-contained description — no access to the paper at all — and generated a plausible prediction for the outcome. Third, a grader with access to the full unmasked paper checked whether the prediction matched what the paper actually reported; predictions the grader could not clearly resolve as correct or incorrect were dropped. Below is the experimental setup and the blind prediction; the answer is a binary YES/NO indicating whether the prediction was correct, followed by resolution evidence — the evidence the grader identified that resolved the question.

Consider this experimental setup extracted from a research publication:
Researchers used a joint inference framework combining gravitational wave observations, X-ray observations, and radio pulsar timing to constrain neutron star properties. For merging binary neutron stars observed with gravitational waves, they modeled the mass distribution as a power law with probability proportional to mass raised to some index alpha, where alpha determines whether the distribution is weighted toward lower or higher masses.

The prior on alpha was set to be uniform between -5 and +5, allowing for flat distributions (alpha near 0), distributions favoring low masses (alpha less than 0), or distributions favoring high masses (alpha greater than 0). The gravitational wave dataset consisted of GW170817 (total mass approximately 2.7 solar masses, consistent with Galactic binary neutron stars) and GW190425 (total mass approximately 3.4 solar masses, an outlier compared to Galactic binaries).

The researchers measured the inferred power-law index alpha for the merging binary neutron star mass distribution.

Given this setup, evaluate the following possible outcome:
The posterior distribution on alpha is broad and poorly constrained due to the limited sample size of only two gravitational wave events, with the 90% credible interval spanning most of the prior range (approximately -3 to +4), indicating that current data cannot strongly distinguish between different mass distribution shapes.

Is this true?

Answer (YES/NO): NO